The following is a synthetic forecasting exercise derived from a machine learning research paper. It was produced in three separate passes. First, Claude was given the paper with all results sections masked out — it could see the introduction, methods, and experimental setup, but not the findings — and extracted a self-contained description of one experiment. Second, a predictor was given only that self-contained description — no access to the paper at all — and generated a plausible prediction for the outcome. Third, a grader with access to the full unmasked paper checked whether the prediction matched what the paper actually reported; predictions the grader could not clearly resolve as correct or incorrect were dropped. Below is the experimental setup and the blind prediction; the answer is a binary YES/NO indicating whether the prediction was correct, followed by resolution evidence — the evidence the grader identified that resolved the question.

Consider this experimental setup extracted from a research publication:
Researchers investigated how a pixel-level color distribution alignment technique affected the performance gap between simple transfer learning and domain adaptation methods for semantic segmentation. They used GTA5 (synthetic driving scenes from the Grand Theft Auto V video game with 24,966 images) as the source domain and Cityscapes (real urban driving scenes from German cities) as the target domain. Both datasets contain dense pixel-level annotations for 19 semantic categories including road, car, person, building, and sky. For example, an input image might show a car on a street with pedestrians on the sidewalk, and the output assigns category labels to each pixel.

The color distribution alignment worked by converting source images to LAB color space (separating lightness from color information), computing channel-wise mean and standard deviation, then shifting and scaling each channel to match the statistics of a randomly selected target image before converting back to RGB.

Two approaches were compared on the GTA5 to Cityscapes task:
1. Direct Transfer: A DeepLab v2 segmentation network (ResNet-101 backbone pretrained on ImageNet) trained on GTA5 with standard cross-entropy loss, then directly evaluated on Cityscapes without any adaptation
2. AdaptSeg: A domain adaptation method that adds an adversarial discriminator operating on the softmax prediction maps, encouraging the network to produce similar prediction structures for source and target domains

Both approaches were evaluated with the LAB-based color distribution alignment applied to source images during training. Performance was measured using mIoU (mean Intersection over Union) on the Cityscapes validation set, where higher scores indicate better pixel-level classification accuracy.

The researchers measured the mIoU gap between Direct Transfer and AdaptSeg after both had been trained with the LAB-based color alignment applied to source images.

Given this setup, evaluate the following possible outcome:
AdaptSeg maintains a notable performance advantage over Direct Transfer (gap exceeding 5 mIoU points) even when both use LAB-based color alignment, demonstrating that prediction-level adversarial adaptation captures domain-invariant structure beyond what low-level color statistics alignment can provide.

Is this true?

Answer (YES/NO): NO